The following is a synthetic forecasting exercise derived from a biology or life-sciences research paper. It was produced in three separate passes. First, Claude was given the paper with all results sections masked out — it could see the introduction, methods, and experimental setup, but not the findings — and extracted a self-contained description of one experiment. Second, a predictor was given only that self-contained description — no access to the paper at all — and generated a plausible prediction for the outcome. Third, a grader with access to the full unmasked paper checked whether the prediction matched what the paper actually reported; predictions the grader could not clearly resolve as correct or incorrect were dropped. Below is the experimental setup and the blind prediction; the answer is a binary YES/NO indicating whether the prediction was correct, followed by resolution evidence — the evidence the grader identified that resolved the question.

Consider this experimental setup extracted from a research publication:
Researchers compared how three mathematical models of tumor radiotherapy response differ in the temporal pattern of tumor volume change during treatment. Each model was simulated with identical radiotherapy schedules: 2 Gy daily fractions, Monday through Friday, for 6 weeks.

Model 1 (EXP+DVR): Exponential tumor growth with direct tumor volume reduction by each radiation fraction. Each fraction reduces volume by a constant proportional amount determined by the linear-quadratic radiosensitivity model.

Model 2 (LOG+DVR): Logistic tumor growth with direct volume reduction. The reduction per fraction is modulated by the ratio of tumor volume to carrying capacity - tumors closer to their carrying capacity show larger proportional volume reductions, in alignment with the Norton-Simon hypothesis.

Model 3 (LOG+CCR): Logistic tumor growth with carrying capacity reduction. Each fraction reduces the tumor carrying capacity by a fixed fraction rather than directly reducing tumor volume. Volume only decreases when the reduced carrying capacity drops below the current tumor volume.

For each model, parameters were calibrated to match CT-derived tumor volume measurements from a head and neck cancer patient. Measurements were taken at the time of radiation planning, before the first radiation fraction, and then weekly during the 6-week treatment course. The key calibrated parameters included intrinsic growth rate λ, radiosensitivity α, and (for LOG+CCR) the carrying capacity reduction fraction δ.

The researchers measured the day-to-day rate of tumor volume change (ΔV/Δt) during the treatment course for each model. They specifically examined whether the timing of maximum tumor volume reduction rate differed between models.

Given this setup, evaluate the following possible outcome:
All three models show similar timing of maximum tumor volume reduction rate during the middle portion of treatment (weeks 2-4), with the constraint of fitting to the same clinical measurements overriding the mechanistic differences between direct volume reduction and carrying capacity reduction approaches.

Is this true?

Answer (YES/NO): NO